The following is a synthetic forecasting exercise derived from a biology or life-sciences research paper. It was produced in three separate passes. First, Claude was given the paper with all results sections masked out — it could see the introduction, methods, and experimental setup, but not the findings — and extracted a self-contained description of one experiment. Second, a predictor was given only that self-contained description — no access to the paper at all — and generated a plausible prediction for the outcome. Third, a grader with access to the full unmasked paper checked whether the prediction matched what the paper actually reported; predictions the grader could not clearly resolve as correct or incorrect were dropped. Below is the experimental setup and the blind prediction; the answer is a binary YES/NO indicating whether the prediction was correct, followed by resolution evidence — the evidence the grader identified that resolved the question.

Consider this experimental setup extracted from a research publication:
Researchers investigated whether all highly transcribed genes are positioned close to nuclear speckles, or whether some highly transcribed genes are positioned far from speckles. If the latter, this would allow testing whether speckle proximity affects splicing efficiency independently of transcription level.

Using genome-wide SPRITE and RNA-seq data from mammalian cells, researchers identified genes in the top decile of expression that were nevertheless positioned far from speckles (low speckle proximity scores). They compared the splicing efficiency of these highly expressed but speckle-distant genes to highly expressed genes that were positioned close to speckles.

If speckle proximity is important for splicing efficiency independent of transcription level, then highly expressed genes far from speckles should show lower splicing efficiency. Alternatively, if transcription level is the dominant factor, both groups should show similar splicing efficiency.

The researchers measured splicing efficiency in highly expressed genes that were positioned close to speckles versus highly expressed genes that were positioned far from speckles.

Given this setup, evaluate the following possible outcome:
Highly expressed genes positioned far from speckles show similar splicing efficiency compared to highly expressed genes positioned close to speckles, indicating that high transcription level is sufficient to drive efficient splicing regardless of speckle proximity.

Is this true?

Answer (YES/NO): NO